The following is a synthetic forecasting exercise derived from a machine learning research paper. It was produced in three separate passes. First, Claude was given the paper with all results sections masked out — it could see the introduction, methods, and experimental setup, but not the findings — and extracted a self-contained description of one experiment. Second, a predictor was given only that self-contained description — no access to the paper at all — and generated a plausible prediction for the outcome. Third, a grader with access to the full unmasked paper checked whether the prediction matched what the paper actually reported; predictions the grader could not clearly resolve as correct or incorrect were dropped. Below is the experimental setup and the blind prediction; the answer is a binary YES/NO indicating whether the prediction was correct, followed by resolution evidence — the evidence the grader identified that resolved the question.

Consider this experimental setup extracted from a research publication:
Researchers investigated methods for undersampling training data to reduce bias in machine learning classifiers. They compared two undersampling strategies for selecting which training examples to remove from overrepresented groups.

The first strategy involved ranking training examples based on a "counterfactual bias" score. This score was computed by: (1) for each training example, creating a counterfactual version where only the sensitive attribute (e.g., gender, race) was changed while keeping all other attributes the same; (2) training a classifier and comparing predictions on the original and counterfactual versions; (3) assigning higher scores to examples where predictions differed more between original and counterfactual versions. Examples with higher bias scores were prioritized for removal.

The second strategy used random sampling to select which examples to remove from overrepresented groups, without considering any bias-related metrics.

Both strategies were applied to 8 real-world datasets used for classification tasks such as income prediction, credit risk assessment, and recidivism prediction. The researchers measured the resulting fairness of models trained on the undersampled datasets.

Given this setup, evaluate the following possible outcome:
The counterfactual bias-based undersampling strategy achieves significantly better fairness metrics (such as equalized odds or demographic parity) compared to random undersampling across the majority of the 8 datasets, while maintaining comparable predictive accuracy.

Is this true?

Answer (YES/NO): YES